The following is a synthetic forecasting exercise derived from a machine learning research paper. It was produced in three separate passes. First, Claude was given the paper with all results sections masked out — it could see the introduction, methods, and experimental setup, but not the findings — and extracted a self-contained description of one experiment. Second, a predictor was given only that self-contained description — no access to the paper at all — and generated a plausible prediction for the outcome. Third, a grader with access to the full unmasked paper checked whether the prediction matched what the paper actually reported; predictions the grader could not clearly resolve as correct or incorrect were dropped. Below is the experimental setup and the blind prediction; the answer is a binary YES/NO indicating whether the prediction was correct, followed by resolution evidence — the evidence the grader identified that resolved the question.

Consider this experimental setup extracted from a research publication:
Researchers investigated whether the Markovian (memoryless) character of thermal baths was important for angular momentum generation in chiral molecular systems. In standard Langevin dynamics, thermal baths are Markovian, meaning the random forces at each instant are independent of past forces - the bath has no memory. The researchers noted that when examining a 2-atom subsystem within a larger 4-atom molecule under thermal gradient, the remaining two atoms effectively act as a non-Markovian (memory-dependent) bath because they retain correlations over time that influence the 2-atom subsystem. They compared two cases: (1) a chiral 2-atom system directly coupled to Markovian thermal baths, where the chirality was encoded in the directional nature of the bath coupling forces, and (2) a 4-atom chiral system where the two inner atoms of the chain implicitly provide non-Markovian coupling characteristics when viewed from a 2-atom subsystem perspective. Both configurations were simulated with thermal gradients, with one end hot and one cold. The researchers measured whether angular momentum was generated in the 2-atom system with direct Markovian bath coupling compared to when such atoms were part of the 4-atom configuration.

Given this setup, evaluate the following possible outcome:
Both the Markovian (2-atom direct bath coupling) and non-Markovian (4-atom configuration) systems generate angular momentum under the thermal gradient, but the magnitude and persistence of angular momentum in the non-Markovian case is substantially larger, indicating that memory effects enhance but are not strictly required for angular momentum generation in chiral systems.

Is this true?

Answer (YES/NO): NO